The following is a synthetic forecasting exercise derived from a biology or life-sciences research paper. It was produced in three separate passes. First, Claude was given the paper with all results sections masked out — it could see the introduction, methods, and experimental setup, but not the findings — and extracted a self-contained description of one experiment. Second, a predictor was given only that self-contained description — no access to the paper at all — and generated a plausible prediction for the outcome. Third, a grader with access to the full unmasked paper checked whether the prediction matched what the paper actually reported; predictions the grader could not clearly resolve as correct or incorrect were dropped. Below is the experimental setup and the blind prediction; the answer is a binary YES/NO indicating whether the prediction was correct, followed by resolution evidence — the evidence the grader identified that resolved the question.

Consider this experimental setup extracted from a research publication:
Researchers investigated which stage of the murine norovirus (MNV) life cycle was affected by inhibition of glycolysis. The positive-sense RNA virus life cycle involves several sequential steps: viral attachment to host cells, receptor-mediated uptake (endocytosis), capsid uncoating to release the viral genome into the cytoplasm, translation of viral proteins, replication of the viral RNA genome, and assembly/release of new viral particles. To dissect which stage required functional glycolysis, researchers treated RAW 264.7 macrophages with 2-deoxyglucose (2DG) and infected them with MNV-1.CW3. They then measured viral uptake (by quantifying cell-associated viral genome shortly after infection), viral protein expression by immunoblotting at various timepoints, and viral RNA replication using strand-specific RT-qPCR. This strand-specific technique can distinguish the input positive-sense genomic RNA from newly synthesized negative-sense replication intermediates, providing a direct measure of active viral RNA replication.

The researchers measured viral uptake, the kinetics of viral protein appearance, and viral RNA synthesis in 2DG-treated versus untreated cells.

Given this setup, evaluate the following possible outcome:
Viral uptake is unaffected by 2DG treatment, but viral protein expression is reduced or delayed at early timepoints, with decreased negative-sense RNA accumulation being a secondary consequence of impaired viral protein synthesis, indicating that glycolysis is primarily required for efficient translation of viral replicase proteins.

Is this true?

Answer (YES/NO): NO